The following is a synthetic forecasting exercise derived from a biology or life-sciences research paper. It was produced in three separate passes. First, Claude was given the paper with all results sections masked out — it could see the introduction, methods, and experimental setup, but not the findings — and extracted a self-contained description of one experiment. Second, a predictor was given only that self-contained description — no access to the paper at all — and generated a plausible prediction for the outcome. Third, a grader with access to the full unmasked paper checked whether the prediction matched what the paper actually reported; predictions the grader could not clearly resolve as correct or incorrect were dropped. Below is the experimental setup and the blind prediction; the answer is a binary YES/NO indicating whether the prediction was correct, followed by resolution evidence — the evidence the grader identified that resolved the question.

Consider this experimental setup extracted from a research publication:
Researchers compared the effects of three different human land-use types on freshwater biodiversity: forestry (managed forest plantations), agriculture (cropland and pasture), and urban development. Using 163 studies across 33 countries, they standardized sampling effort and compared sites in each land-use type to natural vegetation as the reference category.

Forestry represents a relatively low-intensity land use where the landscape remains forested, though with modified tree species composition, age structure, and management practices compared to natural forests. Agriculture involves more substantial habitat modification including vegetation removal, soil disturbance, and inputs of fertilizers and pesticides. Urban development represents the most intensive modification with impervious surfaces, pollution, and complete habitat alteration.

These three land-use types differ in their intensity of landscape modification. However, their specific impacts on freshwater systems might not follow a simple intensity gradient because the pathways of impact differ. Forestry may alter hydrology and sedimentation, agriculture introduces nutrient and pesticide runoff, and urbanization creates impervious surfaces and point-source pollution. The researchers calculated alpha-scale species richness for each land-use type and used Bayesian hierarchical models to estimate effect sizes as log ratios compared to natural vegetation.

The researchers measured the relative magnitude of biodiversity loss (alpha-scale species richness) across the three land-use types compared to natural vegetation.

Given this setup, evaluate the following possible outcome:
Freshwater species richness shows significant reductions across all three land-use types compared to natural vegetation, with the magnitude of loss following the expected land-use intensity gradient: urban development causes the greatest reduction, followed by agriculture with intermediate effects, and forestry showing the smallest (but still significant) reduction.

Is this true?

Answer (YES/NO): NO